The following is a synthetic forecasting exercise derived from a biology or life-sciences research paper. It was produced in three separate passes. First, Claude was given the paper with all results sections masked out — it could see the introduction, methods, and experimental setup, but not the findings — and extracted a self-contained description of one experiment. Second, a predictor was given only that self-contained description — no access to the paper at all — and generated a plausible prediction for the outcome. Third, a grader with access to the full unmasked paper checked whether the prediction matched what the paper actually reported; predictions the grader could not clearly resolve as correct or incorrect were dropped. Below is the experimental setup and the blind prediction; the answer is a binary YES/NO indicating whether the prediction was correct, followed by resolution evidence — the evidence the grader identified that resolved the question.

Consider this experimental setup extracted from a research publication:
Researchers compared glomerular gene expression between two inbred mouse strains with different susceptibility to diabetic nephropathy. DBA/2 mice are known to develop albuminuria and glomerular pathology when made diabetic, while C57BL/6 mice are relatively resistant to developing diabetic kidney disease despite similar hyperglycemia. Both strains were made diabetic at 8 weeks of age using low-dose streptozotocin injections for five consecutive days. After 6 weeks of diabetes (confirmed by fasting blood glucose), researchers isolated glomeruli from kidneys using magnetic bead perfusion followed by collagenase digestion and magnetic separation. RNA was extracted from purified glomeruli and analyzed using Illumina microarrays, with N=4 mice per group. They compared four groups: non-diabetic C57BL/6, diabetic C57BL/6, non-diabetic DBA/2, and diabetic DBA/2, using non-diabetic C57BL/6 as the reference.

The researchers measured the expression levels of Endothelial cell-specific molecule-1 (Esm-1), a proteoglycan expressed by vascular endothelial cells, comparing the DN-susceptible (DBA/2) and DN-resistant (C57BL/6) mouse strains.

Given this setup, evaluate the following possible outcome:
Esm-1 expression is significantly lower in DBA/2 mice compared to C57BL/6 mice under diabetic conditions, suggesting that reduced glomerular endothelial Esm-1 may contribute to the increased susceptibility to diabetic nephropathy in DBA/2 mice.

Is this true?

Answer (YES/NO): YES